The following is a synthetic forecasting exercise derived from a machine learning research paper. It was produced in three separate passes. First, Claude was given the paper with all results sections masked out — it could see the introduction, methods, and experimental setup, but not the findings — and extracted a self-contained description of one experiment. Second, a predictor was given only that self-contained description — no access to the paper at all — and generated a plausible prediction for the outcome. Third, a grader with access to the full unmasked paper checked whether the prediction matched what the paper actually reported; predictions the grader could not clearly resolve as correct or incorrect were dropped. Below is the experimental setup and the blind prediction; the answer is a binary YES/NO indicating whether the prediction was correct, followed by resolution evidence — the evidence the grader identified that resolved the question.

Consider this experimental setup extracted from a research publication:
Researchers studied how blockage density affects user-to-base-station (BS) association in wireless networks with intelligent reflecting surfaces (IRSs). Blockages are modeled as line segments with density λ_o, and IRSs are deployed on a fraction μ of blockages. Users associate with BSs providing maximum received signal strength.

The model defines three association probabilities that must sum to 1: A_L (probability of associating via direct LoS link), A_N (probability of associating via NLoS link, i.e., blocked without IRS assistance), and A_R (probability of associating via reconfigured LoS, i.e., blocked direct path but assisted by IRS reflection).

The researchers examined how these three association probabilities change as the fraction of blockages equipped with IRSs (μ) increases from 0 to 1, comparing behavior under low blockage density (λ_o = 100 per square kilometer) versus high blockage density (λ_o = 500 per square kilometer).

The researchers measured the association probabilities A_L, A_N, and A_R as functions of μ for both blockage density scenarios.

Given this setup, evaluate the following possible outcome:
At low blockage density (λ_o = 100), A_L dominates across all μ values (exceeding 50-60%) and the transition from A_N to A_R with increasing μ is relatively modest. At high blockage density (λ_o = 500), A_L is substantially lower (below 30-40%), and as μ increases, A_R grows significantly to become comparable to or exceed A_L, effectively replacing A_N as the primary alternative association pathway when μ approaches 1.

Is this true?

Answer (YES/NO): NO